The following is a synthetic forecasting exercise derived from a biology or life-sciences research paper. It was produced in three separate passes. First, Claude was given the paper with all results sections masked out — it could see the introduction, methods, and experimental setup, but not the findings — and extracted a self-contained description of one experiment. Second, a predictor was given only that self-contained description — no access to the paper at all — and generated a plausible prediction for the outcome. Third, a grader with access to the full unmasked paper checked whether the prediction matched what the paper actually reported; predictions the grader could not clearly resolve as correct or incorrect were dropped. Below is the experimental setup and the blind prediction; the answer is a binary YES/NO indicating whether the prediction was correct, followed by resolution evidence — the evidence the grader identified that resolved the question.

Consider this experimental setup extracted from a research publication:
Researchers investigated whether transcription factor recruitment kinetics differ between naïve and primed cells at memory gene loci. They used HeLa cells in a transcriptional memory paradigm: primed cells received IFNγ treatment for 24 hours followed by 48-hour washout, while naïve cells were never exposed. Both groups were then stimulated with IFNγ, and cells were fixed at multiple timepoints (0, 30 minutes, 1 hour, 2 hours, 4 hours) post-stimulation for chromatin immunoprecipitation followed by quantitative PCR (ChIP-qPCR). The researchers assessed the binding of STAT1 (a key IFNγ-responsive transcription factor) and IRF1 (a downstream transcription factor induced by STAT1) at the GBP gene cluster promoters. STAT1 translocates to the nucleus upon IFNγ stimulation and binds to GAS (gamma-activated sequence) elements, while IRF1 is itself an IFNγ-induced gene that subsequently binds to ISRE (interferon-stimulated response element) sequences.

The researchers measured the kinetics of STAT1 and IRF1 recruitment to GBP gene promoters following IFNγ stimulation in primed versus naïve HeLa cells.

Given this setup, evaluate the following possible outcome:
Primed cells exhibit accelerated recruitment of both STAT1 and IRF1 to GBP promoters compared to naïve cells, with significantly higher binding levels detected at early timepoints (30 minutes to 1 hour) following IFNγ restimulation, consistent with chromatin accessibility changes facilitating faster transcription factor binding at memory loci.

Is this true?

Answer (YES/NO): YES